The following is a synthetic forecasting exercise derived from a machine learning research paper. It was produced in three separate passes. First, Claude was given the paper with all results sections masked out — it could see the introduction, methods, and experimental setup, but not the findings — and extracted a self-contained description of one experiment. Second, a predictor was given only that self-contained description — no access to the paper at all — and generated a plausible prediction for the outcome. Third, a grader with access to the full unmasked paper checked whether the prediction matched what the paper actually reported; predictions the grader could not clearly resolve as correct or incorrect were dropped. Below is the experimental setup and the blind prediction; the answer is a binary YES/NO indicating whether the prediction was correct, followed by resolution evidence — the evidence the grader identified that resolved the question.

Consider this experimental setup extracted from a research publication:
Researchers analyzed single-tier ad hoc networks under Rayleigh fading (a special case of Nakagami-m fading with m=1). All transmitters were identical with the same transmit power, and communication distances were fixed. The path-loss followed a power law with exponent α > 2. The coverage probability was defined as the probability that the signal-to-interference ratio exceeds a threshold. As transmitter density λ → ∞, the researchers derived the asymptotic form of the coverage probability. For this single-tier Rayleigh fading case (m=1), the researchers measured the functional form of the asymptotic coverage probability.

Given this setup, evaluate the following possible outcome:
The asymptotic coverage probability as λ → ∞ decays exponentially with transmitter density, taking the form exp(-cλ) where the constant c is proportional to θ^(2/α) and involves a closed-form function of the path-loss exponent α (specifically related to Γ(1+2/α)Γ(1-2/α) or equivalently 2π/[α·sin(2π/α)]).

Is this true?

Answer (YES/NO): YES